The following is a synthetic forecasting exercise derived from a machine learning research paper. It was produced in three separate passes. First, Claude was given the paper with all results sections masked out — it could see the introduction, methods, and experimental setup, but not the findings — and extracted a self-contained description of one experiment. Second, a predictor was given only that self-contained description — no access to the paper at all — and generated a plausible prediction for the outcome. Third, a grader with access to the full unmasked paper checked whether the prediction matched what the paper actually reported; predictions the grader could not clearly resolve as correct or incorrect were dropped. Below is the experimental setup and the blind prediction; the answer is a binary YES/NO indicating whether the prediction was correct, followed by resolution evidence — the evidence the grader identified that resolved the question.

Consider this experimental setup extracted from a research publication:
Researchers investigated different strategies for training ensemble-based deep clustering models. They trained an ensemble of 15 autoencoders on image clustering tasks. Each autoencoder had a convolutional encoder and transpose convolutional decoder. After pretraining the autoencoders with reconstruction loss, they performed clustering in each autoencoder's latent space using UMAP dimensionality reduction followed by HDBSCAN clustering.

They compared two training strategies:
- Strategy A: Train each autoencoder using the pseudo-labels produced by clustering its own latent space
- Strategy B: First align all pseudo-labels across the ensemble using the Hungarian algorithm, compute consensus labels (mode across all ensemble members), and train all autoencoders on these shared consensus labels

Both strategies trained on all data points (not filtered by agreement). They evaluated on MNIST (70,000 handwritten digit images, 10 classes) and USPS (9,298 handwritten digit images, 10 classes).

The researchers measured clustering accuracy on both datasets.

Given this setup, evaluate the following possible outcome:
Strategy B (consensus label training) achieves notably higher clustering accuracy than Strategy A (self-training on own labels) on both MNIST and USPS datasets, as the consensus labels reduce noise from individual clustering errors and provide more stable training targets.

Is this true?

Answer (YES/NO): NO